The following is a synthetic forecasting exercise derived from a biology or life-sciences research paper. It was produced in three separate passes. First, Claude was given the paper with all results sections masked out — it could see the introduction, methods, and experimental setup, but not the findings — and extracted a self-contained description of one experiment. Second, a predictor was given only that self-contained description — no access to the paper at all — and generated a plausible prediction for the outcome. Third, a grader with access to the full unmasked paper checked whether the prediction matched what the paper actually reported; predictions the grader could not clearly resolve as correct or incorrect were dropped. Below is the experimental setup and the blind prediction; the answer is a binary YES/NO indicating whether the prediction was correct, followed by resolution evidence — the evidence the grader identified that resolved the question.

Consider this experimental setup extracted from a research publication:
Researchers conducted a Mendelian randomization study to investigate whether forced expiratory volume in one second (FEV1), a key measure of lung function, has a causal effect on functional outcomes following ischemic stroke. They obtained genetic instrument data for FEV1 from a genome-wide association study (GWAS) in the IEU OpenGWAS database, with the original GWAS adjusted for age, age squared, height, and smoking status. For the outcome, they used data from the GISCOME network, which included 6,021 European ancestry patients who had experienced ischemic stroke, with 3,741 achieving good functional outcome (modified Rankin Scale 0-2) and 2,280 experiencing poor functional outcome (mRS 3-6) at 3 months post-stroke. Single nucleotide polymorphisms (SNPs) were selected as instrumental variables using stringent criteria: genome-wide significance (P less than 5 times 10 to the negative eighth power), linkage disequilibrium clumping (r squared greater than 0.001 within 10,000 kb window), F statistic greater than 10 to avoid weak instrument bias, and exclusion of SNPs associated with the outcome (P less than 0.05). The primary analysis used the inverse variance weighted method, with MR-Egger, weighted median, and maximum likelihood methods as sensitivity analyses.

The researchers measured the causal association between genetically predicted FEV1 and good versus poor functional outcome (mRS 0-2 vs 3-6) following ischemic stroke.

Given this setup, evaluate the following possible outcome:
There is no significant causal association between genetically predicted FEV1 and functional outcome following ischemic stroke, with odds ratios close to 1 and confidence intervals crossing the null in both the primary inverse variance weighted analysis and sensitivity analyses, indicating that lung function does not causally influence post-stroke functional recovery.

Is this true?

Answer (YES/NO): YES